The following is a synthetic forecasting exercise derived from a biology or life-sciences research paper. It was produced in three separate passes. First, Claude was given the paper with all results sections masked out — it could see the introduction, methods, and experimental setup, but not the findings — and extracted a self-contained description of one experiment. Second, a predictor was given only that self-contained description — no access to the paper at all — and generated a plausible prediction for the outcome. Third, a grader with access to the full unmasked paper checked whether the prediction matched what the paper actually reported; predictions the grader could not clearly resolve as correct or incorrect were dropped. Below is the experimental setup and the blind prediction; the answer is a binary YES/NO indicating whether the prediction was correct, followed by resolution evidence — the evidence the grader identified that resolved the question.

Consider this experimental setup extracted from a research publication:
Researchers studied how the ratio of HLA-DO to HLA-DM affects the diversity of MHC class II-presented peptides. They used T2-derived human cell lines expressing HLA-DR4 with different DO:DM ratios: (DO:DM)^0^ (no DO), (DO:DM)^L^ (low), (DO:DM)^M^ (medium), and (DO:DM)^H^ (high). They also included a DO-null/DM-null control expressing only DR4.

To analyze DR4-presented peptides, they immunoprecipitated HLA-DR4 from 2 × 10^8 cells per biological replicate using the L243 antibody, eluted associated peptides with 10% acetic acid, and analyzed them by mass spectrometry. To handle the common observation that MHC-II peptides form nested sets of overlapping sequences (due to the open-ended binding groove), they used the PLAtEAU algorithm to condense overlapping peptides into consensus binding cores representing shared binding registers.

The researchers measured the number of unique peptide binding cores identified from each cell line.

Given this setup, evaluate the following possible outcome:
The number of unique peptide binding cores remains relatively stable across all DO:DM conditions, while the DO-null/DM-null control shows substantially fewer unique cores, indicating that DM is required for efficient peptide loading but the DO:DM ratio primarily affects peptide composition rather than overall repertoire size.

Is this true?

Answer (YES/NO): NO